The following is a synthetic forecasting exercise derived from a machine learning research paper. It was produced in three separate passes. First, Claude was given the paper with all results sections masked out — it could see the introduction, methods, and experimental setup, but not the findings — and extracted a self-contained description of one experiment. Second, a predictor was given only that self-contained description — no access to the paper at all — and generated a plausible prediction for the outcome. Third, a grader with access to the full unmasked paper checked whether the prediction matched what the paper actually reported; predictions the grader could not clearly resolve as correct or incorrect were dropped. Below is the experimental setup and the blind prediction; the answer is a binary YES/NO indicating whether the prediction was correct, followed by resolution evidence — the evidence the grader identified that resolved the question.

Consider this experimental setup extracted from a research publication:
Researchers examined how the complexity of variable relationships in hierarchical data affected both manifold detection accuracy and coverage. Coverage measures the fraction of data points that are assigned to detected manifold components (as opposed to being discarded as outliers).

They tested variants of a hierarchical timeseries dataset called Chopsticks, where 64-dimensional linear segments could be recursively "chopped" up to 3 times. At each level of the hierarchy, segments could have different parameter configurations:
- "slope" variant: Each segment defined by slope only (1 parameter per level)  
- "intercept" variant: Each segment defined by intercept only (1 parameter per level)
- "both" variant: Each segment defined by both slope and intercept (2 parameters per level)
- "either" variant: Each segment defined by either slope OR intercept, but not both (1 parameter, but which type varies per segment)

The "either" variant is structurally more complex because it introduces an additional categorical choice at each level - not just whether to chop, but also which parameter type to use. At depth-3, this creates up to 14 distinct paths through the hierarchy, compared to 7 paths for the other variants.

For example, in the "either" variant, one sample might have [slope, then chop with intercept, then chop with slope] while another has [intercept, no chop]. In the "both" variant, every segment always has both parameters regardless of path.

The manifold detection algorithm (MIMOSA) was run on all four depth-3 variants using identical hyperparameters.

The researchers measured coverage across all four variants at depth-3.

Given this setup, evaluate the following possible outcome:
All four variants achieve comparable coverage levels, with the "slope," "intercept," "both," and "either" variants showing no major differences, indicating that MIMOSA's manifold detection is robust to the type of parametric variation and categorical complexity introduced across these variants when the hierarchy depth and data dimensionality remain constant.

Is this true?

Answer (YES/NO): NO